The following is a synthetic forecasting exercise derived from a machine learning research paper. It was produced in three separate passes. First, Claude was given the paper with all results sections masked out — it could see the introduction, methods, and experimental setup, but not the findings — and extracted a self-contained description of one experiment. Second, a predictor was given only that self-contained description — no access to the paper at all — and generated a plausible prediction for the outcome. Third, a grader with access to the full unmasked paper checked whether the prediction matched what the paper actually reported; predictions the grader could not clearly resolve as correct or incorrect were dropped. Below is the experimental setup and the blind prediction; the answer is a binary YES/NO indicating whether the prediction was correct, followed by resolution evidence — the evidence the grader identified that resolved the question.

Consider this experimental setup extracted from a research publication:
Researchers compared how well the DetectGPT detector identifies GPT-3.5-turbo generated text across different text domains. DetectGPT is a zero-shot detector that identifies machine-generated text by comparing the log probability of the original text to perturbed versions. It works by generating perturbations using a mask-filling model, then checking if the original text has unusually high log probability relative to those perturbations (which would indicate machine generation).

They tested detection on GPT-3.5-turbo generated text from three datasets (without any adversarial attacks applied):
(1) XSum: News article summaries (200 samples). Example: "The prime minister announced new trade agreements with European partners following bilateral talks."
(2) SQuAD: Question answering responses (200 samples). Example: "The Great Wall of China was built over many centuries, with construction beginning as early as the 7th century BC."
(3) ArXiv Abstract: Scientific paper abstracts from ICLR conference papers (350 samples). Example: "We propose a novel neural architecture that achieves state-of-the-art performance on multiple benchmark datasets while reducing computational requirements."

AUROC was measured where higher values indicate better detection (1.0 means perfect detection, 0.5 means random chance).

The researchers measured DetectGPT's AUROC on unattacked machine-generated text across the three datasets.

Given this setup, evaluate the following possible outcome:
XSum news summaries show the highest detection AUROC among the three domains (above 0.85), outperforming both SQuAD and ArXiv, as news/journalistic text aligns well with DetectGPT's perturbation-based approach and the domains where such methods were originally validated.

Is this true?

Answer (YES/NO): NO